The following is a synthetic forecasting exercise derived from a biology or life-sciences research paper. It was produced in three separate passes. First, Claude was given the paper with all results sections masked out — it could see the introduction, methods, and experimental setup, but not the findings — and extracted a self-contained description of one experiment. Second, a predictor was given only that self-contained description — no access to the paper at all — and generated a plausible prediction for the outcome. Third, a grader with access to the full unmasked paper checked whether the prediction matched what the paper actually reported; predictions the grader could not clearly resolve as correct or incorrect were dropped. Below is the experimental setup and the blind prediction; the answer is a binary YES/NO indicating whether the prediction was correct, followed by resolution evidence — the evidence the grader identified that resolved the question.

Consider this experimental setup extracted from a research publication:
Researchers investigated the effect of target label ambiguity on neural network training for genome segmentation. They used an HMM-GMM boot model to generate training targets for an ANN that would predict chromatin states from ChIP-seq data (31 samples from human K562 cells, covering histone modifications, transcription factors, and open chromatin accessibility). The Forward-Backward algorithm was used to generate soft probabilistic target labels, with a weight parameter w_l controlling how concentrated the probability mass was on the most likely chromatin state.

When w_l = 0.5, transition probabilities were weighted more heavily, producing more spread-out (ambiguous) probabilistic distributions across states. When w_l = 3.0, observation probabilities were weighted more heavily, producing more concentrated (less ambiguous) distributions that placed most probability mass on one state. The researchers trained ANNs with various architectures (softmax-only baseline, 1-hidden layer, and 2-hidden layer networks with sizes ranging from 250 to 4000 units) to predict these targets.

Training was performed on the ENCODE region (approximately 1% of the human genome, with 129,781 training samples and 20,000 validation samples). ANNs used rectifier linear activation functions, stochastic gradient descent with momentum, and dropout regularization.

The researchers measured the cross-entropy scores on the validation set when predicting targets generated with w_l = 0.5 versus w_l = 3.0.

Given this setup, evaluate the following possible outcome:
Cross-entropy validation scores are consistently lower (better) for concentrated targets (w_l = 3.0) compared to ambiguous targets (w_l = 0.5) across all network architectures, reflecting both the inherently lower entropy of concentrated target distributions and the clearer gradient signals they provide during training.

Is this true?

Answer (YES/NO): YES